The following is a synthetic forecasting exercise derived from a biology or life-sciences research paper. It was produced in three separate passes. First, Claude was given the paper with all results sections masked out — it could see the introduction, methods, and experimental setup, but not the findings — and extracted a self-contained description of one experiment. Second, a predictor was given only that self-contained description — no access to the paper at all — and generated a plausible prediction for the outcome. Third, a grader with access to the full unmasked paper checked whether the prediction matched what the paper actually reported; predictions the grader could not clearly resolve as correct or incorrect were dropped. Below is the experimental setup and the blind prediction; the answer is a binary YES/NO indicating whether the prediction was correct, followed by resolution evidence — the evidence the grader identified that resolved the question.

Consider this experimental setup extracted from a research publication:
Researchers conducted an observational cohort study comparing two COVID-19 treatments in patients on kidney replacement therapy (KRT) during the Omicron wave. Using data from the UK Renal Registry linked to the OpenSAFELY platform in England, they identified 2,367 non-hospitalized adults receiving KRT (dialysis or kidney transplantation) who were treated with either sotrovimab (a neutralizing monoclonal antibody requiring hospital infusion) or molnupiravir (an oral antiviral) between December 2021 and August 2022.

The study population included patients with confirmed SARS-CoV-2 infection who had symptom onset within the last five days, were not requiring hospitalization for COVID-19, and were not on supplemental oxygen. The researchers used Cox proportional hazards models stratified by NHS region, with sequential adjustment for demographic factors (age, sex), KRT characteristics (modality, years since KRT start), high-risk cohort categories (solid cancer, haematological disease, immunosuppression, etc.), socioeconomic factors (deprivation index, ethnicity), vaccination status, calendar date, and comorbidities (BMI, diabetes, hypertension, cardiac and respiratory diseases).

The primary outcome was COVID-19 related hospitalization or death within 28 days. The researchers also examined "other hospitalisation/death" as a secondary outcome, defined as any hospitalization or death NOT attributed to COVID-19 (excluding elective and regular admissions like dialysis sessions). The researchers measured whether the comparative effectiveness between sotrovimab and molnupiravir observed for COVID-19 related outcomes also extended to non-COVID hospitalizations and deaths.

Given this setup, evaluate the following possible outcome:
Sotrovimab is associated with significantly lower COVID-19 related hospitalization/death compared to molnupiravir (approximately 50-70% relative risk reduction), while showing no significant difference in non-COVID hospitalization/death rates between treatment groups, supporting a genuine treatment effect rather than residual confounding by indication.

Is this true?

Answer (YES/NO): YES